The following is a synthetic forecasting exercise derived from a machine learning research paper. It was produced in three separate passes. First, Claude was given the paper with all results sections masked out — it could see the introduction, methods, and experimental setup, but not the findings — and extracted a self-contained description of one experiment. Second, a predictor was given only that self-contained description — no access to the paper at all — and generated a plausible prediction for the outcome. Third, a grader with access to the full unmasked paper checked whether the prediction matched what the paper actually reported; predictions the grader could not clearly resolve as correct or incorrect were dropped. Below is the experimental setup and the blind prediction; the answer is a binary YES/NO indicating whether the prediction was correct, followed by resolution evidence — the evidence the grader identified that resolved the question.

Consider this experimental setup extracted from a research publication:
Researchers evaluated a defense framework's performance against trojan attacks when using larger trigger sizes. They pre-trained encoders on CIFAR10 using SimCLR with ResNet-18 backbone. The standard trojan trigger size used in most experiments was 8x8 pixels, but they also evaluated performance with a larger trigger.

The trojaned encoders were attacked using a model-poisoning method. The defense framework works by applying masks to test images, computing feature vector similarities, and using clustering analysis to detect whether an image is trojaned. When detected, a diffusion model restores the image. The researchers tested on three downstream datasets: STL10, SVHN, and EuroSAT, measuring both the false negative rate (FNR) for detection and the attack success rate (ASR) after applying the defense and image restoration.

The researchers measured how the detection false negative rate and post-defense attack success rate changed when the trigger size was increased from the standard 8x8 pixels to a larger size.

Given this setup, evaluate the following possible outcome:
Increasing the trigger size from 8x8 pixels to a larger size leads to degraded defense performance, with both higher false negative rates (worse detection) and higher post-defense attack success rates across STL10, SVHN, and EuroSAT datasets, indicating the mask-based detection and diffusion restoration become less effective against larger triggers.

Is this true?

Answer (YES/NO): NO